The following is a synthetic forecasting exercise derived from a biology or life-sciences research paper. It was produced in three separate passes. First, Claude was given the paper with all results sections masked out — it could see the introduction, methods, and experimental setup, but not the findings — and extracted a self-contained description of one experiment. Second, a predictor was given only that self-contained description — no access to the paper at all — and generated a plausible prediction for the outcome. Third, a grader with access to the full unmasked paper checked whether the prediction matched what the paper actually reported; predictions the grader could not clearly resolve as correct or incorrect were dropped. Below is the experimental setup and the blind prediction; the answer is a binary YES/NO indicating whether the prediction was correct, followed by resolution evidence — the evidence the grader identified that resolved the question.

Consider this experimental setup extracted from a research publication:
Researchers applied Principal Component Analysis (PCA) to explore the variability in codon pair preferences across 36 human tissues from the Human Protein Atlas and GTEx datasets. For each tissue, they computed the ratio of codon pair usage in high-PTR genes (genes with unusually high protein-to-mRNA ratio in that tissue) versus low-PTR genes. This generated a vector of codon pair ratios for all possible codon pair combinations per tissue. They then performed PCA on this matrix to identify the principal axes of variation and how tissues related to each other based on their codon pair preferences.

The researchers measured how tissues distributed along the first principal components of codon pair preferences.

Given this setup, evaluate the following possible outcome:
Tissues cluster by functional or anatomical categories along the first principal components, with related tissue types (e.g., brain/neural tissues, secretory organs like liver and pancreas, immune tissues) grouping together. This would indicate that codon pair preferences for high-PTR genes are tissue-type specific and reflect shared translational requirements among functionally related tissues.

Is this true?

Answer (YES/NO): NO